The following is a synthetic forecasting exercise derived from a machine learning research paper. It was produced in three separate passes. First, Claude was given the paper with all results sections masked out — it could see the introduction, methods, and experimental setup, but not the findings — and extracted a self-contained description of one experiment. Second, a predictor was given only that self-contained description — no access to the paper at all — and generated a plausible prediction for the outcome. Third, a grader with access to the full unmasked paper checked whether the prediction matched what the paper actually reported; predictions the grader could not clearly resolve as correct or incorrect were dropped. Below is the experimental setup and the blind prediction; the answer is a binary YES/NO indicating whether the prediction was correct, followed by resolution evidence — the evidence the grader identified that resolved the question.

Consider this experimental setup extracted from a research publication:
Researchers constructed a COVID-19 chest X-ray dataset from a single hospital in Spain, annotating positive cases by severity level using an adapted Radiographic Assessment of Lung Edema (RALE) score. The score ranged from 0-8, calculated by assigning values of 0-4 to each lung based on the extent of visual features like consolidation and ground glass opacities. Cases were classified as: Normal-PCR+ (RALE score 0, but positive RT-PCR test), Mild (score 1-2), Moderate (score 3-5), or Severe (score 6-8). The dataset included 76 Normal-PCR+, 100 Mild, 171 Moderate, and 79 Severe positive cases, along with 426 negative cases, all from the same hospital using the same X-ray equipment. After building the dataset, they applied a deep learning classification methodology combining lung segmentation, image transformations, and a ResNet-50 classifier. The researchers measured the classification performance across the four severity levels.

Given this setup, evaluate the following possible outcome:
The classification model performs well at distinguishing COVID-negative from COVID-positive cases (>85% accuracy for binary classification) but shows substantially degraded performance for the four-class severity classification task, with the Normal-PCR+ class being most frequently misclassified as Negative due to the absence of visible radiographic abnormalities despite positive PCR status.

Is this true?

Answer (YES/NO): NO